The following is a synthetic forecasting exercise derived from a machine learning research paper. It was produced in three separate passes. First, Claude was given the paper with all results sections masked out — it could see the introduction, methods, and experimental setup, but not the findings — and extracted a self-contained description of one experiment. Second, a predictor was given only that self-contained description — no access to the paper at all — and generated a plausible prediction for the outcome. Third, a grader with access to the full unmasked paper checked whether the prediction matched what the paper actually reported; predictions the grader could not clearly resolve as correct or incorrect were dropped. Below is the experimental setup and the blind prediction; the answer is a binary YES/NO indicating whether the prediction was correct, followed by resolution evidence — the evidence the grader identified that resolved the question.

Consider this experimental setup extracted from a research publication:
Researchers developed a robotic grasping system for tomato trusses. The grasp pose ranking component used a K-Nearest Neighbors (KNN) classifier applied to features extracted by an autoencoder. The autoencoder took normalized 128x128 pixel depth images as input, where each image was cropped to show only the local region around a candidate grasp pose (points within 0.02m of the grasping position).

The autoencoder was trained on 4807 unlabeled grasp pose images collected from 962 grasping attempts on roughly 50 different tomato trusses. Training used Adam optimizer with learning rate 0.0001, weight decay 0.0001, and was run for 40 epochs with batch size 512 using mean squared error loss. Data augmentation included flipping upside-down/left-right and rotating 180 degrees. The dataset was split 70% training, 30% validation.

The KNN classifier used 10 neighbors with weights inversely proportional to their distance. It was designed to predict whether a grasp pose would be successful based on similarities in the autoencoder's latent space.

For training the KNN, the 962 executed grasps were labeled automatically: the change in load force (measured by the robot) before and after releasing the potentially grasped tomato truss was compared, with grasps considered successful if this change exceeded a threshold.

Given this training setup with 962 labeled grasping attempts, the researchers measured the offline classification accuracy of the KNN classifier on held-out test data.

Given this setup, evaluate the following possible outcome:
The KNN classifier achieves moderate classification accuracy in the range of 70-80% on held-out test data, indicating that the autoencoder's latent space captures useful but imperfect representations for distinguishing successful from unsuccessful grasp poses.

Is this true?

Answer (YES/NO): NO